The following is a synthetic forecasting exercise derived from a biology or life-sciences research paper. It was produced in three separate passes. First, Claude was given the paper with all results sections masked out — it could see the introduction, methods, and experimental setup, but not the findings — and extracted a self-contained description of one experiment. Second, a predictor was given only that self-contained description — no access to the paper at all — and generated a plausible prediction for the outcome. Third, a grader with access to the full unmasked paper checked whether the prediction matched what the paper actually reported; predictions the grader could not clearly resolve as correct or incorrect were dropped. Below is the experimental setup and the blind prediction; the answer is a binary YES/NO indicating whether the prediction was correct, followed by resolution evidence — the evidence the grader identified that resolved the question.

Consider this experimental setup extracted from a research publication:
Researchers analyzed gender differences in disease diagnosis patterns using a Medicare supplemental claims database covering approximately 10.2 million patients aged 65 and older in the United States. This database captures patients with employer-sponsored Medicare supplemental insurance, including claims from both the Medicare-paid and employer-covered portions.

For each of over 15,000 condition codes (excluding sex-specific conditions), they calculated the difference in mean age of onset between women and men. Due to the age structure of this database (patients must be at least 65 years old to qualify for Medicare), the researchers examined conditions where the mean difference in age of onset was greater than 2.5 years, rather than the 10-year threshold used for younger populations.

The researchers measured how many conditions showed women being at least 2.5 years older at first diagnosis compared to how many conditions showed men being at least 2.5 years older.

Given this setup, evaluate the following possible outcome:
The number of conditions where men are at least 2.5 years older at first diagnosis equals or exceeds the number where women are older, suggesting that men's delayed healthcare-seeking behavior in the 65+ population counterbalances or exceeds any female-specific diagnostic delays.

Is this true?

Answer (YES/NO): NO